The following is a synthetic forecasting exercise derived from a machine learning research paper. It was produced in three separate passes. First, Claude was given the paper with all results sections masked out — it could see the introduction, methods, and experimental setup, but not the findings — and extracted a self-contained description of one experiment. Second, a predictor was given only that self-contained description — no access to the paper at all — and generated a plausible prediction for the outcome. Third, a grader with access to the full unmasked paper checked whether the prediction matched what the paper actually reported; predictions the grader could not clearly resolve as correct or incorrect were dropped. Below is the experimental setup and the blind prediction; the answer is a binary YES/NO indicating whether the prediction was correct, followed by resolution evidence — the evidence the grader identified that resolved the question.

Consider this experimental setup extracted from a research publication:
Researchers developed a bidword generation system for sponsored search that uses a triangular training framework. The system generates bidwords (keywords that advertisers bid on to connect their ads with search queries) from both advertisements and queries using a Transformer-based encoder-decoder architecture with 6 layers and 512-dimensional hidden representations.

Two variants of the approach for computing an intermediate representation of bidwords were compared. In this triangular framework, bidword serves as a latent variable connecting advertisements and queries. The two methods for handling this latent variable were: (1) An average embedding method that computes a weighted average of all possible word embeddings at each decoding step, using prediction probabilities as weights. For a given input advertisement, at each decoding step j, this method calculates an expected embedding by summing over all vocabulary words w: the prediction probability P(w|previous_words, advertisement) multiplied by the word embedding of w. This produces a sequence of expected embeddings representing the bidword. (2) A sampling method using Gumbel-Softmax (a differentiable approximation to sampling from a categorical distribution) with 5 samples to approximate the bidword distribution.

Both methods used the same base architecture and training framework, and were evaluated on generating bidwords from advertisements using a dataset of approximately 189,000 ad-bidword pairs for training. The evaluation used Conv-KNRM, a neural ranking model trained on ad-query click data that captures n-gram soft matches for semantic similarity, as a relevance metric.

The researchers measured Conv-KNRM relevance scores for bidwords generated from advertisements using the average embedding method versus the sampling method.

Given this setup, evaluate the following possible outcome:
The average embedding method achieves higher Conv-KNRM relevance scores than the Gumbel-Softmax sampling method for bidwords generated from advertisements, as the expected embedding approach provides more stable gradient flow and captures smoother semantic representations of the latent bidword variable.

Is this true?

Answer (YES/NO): YES